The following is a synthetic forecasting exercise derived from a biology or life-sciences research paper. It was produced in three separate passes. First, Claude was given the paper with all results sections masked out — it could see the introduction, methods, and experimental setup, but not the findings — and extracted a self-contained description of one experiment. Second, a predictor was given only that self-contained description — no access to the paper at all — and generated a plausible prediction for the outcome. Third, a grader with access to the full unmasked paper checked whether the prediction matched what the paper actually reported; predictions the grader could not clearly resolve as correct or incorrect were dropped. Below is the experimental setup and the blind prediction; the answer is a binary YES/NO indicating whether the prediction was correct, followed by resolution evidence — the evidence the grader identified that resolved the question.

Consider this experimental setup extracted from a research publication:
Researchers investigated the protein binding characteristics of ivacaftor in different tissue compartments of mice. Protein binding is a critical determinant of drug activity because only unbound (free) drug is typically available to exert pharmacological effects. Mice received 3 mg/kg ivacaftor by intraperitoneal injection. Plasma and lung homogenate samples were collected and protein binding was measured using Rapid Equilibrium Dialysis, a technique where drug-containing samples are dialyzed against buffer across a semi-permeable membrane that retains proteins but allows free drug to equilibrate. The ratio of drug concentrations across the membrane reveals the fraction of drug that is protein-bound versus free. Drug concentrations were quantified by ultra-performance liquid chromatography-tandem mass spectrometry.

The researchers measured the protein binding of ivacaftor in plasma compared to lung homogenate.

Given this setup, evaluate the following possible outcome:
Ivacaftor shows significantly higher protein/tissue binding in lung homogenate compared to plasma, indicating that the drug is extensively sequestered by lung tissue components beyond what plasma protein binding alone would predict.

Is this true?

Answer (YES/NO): NO